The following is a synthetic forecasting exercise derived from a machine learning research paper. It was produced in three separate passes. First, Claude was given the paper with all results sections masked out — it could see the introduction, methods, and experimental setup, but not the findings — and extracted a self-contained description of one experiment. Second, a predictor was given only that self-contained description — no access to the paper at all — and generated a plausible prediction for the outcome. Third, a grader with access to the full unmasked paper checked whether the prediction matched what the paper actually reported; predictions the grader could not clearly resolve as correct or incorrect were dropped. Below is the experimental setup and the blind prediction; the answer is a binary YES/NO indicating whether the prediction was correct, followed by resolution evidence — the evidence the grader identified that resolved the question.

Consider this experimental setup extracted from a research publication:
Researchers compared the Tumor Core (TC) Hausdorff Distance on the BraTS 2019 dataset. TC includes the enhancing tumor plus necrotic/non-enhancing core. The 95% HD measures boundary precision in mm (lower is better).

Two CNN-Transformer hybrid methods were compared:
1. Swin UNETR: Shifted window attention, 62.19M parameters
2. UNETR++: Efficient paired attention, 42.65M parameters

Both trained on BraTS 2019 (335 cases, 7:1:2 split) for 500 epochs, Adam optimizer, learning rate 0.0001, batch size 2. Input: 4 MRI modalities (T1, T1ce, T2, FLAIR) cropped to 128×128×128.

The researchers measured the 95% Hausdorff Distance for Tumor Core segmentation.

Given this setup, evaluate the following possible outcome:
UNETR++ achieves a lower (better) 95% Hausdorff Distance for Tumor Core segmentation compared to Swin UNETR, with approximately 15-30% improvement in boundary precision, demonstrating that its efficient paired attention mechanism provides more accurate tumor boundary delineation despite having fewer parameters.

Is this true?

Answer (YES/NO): NO